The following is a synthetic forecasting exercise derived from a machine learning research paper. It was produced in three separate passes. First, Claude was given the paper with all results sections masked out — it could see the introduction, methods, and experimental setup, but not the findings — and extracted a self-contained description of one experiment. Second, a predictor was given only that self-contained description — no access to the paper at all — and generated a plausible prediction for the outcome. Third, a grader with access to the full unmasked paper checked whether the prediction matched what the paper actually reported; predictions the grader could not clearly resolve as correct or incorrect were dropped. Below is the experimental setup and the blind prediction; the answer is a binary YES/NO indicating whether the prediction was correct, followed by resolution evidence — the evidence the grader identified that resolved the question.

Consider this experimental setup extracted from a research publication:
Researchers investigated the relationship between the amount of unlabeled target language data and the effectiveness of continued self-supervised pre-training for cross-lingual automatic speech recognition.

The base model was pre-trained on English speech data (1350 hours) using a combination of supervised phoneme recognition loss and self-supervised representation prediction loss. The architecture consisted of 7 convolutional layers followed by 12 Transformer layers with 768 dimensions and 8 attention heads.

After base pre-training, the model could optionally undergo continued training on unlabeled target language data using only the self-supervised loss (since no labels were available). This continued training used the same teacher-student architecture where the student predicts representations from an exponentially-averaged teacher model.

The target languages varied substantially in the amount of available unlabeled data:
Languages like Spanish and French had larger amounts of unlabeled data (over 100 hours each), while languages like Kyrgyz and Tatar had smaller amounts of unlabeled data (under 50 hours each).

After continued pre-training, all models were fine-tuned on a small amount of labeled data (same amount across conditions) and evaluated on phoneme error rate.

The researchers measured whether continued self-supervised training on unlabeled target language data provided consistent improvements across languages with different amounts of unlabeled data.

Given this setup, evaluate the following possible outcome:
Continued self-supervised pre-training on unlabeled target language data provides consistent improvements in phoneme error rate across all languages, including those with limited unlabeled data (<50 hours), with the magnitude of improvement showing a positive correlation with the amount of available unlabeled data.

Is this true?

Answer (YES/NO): YES